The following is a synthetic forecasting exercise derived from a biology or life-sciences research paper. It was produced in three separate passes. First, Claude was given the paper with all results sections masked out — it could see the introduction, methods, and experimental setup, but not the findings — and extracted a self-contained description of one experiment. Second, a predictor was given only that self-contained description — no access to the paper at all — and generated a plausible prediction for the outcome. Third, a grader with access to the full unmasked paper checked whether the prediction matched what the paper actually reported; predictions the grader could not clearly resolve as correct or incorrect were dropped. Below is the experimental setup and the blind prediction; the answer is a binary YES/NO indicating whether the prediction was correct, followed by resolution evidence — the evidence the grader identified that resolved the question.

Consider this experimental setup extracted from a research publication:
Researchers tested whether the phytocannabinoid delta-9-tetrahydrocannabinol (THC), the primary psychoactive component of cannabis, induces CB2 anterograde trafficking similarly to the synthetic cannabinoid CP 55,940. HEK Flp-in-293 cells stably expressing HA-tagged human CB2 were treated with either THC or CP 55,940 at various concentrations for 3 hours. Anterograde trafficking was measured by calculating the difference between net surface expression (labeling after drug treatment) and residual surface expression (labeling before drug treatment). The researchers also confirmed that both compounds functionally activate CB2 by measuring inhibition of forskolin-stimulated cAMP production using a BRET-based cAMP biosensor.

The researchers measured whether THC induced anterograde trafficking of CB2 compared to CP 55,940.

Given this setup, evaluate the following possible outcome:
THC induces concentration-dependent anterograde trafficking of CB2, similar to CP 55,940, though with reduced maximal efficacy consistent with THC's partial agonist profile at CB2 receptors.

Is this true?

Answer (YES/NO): NO